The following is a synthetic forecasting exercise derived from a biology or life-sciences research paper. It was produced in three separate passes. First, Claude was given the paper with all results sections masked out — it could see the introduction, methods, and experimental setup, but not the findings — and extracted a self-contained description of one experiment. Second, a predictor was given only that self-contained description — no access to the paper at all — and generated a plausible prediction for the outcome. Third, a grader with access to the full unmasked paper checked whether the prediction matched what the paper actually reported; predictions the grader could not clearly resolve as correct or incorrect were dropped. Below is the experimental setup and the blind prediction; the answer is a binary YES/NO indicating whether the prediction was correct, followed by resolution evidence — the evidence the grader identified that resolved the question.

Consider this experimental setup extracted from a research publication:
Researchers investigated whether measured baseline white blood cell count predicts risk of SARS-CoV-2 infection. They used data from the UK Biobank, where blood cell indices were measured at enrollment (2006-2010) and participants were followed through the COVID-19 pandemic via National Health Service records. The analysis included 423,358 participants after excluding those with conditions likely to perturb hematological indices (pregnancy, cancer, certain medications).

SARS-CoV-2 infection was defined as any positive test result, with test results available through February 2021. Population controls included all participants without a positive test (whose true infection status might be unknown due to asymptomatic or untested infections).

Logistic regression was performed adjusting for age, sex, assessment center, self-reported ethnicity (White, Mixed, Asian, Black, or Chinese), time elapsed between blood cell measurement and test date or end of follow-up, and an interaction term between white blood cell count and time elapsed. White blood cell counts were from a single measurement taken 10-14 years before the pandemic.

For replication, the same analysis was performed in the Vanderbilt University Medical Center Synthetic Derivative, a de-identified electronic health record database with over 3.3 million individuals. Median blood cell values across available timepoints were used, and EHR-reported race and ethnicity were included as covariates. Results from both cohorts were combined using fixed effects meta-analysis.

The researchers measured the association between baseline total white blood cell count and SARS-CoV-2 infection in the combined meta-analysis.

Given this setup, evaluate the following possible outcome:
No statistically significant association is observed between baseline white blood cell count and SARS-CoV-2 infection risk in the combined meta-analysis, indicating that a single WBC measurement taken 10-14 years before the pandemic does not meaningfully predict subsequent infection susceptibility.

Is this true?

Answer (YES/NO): NO